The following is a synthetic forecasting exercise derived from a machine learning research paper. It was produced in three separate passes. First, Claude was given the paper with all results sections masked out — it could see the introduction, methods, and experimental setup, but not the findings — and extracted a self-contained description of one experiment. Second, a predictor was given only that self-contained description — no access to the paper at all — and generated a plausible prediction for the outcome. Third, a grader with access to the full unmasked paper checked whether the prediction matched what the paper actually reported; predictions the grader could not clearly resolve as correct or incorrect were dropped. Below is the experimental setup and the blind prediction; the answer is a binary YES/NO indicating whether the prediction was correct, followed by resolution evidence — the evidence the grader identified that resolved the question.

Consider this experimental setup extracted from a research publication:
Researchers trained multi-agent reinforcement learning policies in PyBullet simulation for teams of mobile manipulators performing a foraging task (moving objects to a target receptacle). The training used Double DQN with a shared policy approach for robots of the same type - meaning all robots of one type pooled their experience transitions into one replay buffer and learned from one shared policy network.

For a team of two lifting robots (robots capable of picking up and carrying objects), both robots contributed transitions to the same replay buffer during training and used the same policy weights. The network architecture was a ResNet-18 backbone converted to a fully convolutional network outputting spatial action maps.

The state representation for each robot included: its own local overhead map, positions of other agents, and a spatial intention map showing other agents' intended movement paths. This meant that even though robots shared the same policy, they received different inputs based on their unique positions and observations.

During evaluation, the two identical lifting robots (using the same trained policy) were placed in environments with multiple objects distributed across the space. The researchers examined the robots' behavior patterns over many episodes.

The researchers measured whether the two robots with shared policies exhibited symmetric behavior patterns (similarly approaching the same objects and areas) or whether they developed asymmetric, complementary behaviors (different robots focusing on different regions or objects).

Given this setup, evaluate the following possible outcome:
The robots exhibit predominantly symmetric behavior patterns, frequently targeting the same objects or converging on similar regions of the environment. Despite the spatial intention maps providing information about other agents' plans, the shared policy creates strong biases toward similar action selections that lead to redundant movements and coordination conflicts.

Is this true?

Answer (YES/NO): NO